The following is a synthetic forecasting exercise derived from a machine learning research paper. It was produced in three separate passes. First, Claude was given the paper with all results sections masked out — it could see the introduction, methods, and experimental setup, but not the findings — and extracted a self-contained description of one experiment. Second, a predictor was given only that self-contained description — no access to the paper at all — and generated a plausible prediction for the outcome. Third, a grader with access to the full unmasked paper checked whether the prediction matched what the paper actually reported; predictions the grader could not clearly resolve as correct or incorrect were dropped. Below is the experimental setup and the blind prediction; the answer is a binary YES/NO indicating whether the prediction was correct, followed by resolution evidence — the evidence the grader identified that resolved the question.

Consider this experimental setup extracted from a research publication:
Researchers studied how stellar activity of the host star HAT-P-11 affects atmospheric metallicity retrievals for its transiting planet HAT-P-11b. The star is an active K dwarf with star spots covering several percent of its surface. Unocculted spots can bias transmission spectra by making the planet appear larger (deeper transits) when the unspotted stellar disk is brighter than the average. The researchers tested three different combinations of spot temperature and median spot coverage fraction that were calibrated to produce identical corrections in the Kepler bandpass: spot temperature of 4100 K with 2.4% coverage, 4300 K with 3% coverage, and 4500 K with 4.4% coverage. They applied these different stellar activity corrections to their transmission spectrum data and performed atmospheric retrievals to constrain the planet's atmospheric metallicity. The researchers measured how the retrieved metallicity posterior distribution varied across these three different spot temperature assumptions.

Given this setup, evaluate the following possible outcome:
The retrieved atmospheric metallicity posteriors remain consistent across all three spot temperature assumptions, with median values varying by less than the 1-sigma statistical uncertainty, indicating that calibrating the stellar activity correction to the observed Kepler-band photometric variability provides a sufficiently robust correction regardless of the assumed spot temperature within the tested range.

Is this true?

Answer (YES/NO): YES